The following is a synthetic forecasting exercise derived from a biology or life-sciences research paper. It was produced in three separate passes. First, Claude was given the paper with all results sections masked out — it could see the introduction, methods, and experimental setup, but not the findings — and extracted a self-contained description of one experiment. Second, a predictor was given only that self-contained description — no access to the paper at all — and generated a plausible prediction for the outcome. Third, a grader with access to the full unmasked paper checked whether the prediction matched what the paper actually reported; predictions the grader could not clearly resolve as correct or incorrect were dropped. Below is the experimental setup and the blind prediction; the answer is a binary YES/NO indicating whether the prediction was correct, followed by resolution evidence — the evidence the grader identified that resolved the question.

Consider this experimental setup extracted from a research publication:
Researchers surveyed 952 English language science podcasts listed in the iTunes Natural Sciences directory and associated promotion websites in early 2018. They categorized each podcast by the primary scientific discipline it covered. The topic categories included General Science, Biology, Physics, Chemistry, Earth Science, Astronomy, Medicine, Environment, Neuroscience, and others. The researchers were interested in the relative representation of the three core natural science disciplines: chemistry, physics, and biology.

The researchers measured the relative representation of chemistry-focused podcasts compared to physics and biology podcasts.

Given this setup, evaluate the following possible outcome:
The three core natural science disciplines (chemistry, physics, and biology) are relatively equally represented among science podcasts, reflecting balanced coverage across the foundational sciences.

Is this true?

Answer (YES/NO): NO